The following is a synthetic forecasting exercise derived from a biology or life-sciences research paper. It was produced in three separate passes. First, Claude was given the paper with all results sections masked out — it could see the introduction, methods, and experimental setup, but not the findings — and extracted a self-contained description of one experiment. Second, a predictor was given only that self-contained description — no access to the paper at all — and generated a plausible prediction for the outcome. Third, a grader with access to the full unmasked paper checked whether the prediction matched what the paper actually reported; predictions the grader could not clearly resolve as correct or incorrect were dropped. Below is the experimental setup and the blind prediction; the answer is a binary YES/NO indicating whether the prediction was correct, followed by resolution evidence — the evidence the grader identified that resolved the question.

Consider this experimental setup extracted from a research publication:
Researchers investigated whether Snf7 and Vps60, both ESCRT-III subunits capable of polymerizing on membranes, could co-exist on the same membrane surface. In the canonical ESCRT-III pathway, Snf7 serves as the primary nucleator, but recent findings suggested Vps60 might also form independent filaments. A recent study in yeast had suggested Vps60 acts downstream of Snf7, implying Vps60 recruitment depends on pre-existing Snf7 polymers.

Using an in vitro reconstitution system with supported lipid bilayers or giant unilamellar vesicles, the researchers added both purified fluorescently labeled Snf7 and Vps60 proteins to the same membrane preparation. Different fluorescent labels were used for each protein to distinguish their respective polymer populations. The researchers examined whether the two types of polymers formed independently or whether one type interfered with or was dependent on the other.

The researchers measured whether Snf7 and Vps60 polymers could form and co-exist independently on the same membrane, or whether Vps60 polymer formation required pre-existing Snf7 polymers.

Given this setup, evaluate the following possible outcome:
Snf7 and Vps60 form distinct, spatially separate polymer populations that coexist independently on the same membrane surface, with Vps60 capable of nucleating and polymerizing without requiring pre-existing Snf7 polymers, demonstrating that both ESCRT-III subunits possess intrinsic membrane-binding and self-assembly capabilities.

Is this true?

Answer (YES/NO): YES